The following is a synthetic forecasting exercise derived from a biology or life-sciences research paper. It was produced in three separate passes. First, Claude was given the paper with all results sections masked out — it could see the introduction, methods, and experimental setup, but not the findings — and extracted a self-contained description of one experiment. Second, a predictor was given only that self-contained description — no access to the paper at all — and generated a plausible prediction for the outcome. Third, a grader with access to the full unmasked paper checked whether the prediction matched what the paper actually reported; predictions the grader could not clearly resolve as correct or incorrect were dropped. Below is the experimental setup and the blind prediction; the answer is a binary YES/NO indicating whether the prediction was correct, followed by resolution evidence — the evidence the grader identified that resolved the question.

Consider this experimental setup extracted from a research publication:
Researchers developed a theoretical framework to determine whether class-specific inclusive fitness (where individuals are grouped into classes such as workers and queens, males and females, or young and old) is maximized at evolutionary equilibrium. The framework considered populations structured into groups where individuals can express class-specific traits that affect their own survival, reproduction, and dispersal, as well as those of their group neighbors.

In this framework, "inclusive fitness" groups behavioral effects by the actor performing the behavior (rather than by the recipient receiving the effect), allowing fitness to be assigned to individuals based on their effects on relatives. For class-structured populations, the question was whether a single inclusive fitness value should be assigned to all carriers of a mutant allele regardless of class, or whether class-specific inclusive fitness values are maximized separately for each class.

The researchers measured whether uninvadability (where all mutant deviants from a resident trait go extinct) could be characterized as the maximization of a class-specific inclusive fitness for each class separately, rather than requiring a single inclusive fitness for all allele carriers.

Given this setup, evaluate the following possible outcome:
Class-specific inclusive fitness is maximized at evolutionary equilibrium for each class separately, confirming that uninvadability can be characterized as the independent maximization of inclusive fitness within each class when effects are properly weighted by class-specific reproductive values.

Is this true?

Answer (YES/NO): YES